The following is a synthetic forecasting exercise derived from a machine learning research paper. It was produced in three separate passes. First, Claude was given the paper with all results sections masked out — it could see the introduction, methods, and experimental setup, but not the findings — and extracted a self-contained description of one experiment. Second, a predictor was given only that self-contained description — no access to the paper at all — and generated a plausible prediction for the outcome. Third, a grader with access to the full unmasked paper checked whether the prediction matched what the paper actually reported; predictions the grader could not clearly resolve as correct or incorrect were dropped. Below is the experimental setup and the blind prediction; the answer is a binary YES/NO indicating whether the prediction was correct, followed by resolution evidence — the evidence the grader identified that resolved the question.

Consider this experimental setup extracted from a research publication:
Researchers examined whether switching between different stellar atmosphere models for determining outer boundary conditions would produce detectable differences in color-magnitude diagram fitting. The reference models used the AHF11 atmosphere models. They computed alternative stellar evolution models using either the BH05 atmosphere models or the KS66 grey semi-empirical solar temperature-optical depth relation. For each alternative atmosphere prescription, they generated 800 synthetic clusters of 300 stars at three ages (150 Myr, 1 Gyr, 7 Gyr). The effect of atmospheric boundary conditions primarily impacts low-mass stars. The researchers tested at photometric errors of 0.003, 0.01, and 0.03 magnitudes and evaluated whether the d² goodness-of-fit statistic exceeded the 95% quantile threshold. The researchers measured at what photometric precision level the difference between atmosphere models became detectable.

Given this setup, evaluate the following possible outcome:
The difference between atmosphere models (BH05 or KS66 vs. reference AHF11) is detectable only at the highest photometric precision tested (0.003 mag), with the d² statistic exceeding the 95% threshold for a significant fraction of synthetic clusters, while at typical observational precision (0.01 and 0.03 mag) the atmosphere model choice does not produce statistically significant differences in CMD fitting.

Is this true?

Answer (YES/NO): NO